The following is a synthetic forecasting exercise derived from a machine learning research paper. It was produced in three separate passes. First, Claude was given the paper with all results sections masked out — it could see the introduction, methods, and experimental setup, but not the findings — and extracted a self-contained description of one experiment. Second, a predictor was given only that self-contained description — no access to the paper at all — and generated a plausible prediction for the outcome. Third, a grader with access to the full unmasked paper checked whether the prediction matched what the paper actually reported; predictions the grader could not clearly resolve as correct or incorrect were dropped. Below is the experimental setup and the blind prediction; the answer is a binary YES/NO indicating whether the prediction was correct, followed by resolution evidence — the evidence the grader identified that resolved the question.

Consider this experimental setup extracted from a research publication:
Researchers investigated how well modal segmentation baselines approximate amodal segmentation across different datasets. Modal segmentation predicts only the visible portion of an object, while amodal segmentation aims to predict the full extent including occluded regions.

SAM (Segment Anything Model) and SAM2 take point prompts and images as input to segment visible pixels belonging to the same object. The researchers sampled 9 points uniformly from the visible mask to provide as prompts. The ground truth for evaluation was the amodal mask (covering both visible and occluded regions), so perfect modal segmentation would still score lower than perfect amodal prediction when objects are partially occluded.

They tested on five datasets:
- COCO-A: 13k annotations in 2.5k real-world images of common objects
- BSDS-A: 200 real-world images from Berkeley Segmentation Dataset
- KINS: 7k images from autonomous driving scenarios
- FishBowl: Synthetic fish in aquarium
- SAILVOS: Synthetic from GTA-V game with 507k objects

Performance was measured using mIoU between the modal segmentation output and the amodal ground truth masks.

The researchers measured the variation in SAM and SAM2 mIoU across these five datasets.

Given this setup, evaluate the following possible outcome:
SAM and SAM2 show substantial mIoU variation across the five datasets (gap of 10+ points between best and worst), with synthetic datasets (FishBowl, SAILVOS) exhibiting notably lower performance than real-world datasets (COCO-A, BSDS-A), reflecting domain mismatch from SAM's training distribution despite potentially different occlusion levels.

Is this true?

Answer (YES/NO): NO